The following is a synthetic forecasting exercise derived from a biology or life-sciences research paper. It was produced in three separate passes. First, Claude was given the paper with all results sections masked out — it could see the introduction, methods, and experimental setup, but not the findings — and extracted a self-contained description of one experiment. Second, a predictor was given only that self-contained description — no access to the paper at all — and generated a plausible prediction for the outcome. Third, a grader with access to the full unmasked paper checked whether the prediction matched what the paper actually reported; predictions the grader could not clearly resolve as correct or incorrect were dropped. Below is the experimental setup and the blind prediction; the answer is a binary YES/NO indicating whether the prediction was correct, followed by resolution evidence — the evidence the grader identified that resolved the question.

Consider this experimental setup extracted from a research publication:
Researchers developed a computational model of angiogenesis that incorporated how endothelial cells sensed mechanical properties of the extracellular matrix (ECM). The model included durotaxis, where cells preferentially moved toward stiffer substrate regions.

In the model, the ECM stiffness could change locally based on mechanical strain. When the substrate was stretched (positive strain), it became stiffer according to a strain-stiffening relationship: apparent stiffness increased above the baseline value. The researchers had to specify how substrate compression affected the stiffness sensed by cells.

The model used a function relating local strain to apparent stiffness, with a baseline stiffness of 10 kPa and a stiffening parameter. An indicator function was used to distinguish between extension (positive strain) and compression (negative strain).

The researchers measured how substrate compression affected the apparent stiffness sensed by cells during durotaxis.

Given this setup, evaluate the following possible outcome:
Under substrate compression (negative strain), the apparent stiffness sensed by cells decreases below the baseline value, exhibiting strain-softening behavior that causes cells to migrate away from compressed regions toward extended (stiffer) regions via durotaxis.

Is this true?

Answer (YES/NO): NO